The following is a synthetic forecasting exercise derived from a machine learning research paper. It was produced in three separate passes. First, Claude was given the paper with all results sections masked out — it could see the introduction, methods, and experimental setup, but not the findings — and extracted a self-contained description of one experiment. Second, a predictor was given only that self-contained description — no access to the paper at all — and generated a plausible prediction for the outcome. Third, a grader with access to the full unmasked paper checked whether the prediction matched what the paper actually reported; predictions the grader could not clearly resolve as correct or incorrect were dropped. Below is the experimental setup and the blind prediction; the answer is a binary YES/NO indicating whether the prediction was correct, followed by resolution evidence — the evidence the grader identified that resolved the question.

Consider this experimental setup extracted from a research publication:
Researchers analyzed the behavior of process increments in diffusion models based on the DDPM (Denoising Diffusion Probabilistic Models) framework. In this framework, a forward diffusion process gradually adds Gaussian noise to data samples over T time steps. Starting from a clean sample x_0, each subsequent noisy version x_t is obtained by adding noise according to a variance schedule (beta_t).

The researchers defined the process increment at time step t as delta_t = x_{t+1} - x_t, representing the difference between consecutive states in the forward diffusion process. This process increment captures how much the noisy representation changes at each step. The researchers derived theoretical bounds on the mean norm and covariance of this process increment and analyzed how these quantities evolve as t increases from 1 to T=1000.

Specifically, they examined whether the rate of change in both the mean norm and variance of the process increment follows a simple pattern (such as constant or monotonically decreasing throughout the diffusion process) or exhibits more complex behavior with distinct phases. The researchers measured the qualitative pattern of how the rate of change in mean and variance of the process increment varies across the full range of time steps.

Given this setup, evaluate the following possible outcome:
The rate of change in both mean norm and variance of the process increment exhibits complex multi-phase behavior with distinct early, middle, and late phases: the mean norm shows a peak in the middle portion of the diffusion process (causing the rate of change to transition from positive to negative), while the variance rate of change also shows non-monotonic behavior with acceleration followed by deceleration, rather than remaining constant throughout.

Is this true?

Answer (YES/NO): NO